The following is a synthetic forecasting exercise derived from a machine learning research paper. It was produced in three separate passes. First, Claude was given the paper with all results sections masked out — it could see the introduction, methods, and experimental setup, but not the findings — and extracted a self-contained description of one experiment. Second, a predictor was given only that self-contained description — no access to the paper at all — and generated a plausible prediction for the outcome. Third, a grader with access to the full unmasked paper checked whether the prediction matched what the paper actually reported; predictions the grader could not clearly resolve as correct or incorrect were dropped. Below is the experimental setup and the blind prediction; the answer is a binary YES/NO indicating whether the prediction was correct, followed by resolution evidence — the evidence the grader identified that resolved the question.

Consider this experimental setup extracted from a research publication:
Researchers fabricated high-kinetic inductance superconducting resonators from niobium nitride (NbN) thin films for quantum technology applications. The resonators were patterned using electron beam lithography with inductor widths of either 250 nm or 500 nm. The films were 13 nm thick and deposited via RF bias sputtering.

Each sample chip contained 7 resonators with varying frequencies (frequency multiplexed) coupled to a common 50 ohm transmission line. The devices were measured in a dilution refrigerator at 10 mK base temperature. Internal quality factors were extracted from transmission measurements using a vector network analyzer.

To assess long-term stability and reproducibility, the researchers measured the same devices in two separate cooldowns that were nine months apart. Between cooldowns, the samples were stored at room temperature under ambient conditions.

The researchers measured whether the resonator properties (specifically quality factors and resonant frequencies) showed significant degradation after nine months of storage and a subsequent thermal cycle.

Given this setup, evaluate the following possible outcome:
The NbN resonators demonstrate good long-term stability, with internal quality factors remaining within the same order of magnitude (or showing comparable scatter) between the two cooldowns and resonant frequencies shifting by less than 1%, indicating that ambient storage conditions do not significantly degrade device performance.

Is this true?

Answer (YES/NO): NO